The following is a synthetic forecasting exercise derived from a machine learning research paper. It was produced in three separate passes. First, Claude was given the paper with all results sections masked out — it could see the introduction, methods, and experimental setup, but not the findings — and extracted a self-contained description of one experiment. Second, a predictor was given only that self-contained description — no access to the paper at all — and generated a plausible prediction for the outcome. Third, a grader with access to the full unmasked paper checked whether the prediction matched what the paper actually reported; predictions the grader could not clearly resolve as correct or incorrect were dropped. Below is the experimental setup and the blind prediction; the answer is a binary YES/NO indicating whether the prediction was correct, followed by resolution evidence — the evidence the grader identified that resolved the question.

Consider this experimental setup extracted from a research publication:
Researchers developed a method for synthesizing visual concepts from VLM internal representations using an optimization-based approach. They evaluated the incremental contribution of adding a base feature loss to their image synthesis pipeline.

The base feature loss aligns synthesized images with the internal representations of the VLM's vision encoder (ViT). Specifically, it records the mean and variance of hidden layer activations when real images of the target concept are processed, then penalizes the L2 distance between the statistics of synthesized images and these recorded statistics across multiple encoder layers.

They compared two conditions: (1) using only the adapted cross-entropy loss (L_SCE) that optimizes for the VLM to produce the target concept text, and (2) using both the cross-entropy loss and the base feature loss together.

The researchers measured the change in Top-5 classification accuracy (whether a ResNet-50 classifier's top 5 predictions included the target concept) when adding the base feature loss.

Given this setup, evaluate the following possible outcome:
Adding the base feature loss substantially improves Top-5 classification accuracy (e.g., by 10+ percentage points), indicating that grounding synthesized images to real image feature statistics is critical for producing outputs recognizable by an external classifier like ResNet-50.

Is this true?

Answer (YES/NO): YES